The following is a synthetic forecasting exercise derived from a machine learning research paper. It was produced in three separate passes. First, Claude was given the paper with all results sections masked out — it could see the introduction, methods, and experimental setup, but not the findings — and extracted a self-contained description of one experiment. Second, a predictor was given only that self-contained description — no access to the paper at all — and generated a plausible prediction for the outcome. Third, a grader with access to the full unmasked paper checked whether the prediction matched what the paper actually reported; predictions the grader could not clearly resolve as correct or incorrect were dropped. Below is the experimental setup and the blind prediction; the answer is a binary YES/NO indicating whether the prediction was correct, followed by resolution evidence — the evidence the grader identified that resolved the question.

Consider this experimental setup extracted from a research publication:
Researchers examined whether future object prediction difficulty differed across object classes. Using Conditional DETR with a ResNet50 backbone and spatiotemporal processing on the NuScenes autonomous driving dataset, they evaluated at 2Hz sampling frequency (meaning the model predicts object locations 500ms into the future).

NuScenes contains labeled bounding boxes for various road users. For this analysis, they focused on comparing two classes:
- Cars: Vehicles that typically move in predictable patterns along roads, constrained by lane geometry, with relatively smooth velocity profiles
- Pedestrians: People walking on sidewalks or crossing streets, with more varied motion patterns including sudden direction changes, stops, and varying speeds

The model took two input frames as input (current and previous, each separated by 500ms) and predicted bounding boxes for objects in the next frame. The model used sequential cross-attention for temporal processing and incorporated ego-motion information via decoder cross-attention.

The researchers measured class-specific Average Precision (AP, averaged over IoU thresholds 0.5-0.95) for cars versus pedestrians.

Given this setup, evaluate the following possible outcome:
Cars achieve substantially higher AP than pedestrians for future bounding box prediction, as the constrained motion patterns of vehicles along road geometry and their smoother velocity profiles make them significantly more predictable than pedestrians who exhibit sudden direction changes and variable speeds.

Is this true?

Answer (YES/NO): YES